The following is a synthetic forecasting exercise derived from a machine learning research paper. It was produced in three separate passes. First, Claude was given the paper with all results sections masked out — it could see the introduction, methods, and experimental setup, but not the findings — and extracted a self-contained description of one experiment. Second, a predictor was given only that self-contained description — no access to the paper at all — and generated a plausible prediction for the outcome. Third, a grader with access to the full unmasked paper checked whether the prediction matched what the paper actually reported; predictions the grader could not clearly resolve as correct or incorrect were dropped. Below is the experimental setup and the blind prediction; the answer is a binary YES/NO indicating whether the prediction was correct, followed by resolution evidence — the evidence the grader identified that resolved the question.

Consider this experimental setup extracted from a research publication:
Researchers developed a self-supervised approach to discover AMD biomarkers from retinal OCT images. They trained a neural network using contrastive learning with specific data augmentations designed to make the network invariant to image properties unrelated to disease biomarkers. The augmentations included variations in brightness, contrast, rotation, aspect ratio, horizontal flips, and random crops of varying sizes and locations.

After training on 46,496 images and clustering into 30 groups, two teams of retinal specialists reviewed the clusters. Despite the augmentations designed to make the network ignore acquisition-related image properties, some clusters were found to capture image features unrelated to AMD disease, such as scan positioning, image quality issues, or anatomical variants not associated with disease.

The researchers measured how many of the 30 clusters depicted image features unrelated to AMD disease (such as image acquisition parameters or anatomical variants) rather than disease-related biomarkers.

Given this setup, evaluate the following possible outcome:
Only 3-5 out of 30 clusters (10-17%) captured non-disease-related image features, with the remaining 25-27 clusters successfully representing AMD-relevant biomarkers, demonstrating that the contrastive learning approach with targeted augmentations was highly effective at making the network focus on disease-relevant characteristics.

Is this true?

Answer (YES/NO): NO